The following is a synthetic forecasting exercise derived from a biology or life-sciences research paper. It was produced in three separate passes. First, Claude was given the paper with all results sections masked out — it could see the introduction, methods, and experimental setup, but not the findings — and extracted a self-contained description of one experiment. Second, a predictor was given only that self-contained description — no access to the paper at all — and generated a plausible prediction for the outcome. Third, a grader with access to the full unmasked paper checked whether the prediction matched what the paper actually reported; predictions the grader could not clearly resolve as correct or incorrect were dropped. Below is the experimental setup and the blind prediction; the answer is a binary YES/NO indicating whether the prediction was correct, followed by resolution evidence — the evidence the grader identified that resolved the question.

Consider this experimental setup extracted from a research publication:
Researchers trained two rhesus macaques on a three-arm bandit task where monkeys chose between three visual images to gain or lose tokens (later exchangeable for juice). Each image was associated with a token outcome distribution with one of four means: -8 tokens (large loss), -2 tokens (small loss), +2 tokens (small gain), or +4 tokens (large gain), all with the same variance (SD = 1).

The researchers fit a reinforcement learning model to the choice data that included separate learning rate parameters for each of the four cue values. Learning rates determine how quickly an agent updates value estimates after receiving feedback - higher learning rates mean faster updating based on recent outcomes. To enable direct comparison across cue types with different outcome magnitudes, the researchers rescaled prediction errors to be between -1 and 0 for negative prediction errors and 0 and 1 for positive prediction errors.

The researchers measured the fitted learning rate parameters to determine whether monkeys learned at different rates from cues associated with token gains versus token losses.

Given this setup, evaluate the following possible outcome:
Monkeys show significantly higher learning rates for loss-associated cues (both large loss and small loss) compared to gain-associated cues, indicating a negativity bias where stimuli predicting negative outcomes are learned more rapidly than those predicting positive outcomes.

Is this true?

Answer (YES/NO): NO